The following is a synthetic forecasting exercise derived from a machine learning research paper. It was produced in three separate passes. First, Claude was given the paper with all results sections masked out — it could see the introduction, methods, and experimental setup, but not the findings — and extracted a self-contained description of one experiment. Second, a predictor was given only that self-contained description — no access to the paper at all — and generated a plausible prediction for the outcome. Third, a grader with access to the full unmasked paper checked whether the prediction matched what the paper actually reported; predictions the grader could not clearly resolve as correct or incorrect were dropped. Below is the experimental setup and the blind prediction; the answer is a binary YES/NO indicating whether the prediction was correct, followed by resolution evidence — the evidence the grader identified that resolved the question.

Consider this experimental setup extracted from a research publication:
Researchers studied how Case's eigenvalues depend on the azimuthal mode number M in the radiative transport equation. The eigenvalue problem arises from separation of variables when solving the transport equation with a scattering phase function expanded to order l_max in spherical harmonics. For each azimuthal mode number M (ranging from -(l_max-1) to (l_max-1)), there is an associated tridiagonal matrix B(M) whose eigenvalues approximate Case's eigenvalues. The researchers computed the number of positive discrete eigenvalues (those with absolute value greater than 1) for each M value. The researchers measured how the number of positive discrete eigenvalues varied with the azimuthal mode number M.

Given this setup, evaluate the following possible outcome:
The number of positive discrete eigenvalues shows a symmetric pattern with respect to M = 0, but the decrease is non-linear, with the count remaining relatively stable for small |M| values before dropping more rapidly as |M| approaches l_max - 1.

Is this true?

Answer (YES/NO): NO